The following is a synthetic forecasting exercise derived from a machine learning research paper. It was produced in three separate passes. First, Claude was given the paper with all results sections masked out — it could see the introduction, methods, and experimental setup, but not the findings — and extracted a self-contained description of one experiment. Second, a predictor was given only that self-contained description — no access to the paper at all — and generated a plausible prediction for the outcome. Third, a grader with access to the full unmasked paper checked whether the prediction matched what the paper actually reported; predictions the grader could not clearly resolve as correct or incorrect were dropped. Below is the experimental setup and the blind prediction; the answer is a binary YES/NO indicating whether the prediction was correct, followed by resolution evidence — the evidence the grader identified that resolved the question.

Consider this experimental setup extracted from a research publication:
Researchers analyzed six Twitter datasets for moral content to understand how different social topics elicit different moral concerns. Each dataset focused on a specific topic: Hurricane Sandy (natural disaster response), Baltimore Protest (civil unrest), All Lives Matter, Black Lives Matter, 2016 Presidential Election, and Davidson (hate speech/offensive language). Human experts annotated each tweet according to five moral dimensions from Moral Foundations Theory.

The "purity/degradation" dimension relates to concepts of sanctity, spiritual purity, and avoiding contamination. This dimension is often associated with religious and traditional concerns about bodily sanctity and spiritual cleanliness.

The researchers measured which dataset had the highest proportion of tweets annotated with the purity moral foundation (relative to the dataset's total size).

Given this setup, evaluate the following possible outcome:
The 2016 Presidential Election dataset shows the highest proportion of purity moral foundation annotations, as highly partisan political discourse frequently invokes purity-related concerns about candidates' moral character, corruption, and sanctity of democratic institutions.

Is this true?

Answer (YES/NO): YES